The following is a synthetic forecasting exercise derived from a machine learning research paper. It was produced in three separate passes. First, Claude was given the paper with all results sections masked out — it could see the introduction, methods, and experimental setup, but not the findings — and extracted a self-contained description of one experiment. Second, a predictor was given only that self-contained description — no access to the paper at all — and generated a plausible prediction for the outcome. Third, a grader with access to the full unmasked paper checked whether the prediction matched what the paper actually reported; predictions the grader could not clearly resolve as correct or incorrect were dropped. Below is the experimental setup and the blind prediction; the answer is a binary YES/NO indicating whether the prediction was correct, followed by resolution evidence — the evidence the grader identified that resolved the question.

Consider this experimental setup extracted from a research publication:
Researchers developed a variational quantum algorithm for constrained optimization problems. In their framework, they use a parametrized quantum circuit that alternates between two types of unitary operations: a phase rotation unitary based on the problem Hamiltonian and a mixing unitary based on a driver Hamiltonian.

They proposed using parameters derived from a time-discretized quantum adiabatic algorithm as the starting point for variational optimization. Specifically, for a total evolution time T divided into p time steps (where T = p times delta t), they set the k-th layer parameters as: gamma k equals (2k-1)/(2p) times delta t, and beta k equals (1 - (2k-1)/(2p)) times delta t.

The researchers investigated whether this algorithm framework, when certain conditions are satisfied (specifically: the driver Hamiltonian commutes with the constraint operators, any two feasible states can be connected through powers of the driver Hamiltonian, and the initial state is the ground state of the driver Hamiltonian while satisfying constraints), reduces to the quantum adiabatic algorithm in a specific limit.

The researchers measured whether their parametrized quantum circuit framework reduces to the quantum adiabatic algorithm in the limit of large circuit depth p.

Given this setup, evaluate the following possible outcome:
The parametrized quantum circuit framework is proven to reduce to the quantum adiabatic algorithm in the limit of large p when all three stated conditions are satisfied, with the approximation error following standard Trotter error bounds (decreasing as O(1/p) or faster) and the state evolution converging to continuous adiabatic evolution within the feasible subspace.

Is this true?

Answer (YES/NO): NO